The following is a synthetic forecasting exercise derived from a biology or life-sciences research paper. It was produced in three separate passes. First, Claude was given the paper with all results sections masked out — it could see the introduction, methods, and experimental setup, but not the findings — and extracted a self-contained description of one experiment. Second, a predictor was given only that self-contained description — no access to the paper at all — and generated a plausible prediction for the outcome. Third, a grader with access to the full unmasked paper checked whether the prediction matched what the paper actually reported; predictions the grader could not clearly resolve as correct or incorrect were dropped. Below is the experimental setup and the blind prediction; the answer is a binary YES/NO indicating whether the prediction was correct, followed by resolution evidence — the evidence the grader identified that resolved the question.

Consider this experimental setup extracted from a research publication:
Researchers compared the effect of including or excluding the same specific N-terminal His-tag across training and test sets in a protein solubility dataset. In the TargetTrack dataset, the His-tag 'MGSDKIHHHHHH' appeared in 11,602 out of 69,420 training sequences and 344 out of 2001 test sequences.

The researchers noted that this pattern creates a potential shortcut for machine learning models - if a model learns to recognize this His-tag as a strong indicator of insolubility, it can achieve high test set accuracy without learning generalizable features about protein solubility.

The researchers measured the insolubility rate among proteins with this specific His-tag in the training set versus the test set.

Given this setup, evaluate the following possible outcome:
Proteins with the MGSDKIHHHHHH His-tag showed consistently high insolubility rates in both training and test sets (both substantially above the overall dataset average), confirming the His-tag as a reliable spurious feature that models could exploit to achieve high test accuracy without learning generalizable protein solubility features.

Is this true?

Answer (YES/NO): YES